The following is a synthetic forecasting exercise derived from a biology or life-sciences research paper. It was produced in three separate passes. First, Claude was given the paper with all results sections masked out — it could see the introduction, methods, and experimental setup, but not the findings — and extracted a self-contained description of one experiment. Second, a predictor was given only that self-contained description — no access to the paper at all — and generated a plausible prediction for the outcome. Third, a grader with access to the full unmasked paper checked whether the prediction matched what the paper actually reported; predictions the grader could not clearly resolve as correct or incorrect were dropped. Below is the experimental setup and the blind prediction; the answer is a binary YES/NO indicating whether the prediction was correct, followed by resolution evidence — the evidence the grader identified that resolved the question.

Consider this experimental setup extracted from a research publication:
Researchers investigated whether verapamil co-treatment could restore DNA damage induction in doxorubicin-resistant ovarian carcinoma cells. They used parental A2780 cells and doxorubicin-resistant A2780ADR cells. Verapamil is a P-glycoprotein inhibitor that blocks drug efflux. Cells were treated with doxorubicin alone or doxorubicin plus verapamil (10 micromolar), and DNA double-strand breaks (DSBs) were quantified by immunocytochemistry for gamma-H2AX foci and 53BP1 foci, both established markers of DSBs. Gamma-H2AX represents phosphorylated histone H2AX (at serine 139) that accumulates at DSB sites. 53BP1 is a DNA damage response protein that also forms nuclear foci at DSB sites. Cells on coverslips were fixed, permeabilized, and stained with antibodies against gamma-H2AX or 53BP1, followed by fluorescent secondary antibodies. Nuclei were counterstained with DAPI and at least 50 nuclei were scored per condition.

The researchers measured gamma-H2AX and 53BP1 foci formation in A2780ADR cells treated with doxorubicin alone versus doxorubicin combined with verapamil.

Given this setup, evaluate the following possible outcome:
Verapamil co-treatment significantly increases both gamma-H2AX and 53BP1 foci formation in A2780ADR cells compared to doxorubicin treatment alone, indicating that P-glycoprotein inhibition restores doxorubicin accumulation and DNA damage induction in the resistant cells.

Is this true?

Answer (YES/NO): YES